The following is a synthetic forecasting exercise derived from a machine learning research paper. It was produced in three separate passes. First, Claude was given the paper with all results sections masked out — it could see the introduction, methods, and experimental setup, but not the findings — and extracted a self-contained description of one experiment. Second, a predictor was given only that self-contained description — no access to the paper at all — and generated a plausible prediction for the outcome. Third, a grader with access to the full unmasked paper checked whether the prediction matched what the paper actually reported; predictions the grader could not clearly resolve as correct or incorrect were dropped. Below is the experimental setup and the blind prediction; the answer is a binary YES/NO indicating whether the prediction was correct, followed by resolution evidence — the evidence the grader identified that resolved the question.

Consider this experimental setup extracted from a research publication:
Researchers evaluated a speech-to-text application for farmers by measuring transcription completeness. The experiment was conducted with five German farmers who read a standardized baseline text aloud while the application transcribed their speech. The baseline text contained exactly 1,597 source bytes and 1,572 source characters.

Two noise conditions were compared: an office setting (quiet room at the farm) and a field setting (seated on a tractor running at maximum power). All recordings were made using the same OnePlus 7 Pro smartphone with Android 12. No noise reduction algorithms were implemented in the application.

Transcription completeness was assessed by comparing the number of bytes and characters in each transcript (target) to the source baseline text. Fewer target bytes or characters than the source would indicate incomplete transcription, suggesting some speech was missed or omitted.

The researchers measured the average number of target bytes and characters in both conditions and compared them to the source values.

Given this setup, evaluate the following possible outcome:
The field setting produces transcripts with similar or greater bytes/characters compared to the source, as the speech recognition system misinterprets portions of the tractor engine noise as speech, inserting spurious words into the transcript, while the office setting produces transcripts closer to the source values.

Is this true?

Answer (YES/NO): NO